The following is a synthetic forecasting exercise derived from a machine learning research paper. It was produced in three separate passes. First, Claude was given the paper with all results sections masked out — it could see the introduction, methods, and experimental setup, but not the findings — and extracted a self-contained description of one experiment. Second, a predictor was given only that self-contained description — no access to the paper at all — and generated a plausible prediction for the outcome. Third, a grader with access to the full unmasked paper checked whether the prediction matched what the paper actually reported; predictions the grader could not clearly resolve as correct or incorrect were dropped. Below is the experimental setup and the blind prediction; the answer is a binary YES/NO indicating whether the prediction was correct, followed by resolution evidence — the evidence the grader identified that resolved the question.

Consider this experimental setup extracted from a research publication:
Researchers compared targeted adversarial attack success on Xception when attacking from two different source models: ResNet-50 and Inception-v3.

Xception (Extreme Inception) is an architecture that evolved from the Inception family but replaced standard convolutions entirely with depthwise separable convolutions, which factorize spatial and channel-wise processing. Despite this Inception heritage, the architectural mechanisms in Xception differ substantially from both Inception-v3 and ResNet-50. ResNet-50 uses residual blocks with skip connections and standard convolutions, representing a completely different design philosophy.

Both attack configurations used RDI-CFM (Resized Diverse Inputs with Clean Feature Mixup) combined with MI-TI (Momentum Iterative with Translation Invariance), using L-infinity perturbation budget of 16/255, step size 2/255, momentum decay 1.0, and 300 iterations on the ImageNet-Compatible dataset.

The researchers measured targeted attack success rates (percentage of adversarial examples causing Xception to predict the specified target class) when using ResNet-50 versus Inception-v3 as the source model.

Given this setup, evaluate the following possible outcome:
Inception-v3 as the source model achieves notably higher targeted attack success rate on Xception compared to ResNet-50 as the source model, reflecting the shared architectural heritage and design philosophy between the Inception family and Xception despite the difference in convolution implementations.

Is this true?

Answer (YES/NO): NO